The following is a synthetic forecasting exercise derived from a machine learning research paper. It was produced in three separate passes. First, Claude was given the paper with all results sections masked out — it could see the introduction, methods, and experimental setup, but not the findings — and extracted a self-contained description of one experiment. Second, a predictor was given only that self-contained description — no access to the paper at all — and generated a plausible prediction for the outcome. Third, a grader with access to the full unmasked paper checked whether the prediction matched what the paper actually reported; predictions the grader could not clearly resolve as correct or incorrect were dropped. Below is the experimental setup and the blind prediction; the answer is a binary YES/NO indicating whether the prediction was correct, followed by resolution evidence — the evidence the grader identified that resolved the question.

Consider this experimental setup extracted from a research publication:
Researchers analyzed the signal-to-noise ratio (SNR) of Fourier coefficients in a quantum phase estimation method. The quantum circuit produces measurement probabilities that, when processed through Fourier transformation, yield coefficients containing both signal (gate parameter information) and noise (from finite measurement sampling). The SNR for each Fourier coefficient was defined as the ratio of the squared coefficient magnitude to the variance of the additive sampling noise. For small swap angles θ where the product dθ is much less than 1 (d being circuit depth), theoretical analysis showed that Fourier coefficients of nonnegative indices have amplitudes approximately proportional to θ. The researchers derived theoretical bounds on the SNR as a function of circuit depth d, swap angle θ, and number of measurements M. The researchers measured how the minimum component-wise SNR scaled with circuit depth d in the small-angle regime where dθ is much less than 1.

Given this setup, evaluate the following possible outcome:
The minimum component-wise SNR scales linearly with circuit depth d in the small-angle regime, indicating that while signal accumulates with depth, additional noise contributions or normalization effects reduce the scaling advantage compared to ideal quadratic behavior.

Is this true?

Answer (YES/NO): YES